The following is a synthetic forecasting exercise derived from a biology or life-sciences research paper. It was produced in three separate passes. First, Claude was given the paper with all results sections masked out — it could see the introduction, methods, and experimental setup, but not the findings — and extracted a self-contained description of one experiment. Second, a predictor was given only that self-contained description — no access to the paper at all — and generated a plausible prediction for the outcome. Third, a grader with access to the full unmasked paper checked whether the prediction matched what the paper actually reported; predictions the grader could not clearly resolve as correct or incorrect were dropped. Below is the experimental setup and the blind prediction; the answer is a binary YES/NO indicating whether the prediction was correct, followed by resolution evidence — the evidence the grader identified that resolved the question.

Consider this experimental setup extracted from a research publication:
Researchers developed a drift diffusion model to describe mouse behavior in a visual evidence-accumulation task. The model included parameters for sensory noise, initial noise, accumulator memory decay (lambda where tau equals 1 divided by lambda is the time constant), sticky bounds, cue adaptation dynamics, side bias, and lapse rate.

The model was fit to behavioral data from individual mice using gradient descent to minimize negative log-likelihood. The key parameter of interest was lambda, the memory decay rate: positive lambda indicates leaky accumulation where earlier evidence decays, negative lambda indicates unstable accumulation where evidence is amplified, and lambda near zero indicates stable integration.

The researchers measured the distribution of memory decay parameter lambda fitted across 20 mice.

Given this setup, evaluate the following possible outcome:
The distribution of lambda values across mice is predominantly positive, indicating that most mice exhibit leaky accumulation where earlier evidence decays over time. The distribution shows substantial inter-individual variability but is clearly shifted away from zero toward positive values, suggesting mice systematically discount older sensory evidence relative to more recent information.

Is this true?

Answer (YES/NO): NO